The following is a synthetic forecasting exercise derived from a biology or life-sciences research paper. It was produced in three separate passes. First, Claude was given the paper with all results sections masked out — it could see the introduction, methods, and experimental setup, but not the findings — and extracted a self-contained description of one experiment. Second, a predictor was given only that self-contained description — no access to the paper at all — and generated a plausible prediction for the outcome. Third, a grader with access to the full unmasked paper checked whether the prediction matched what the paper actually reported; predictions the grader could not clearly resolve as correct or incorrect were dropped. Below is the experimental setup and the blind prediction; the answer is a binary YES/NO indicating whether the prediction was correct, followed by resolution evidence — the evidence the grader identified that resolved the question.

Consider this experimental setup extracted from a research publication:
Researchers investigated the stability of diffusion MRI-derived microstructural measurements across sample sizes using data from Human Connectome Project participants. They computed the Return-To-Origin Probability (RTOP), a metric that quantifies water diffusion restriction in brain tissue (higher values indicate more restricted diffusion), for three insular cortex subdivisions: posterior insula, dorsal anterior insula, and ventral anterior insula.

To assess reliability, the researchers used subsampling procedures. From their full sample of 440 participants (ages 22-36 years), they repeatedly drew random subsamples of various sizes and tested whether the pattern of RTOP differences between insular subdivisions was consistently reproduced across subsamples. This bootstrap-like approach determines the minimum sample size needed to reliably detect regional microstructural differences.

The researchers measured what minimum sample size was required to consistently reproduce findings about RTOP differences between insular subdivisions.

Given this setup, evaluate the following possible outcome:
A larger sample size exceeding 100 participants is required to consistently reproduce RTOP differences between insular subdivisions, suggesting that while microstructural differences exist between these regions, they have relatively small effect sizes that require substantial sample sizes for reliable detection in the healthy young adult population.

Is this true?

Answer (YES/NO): NO